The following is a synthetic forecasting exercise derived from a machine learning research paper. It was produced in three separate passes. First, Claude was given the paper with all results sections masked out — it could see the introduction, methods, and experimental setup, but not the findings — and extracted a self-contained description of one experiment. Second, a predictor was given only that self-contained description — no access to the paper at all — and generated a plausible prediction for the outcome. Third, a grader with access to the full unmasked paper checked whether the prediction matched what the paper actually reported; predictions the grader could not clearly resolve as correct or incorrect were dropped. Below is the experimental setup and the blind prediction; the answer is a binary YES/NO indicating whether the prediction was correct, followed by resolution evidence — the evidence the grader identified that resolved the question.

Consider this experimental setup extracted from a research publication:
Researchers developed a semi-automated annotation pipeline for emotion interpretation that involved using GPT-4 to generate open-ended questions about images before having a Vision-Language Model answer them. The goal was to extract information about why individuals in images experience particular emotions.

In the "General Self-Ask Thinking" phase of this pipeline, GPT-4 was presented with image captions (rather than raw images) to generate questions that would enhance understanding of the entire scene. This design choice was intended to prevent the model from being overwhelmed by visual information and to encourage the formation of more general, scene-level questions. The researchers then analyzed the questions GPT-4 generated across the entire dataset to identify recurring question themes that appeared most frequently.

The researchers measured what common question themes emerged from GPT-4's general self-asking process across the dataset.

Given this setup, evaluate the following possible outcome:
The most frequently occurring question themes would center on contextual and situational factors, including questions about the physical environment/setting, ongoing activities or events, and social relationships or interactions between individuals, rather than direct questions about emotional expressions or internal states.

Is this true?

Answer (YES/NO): NO